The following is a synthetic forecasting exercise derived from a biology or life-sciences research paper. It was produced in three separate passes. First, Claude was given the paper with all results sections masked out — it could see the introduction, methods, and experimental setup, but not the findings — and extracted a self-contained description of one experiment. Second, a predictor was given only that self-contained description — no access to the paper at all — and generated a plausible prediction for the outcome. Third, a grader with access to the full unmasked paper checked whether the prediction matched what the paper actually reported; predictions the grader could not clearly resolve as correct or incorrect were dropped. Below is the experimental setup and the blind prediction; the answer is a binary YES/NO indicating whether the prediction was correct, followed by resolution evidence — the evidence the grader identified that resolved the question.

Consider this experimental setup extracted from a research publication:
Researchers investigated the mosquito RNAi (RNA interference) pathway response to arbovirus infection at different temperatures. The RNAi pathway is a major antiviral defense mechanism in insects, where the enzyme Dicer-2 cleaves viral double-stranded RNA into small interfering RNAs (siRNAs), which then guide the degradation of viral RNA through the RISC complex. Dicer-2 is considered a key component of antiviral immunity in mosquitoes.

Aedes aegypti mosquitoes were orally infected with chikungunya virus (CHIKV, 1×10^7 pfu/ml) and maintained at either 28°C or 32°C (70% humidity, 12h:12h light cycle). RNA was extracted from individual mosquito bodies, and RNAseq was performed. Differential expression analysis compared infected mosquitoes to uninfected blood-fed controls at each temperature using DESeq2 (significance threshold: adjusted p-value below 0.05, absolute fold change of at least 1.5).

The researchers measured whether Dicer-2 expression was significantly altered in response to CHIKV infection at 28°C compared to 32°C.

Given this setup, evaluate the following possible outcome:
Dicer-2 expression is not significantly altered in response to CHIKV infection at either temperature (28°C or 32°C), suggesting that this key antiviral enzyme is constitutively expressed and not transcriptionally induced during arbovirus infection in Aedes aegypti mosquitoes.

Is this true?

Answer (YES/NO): NO